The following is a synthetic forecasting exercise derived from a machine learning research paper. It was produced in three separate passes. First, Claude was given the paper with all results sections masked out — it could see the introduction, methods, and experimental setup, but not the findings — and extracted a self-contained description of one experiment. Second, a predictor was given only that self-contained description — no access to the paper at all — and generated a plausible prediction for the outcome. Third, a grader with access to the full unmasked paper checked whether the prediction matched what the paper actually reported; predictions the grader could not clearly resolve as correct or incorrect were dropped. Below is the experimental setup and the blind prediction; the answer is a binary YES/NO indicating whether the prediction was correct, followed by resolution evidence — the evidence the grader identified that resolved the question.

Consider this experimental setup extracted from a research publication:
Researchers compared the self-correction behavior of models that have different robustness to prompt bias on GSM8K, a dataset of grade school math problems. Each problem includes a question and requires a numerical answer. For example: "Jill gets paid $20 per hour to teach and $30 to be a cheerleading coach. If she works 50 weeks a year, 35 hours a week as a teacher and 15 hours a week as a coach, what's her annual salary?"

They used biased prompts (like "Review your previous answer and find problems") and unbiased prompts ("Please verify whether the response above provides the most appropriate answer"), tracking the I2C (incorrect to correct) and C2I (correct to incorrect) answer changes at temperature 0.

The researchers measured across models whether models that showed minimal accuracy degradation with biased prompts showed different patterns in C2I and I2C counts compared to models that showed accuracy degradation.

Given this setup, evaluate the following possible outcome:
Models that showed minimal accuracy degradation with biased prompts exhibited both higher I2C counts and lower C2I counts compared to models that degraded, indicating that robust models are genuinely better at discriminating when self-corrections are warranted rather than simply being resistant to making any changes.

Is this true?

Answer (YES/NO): NO